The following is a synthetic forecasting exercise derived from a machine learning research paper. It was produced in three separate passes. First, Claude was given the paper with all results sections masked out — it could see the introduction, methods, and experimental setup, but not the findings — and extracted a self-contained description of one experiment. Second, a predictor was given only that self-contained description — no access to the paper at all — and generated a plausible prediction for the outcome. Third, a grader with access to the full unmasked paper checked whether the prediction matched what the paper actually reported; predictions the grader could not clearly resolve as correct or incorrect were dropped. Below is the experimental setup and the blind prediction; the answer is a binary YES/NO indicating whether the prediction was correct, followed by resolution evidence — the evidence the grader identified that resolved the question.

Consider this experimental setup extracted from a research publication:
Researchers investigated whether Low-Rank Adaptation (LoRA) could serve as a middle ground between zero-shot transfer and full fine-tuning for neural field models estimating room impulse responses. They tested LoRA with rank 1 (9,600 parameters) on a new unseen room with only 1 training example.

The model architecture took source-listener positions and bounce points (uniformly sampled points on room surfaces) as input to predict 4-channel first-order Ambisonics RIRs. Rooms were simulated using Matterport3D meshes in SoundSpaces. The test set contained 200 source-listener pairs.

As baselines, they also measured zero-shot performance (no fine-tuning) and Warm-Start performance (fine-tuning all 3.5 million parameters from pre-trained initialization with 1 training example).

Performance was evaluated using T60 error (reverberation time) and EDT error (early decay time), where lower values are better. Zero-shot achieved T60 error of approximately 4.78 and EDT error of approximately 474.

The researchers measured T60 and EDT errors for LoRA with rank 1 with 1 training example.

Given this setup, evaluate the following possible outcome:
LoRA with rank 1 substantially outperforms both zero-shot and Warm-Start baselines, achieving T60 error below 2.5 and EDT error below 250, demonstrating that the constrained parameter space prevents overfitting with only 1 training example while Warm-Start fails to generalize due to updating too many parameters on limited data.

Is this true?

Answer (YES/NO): NO